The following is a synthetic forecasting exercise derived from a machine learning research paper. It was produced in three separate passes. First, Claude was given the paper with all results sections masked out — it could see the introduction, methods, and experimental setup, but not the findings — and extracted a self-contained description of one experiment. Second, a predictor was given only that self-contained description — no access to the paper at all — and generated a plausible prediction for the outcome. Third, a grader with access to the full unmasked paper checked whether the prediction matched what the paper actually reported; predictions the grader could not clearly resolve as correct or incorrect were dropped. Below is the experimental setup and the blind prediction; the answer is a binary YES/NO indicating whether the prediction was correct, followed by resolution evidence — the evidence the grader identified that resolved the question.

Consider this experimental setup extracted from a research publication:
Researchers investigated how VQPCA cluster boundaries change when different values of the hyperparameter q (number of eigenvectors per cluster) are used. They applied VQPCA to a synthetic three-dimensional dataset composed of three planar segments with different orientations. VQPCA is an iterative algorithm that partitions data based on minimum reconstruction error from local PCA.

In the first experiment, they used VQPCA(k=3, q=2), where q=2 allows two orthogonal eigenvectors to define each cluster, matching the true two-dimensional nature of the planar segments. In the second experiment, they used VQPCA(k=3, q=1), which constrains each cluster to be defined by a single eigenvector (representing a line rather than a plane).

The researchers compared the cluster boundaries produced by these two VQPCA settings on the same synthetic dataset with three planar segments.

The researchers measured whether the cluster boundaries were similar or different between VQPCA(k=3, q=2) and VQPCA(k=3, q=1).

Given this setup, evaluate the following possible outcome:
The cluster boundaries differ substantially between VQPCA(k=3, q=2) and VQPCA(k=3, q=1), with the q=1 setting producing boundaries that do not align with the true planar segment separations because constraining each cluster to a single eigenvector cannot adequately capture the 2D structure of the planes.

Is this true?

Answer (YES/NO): YES